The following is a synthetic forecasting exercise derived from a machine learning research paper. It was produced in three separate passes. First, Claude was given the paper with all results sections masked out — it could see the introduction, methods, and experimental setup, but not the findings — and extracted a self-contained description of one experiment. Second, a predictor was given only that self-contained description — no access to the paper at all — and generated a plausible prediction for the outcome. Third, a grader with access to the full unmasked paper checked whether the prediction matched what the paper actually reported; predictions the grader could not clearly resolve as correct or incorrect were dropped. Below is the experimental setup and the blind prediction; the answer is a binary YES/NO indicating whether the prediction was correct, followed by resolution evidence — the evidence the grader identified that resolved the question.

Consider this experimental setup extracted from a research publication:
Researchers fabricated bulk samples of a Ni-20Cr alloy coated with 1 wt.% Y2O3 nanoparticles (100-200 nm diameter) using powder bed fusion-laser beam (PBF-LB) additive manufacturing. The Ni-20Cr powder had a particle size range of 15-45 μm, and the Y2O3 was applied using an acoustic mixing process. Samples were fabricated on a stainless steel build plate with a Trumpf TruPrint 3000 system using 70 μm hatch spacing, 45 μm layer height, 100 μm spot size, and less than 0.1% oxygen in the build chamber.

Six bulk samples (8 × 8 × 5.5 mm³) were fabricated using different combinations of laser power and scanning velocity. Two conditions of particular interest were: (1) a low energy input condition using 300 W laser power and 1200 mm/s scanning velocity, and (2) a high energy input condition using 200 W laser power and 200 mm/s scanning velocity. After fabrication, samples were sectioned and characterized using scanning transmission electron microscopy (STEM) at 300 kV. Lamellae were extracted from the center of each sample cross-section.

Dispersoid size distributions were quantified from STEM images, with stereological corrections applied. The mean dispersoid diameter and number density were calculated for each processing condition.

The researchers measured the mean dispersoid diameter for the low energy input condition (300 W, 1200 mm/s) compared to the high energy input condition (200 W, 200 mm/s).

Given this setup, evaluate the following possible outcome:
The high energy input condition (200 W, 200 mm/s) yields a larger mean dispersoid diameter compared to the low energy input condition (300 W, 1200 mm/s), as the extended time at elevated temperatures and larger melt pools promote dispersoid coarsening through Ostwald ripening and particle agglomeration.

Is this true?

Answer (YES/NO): YES